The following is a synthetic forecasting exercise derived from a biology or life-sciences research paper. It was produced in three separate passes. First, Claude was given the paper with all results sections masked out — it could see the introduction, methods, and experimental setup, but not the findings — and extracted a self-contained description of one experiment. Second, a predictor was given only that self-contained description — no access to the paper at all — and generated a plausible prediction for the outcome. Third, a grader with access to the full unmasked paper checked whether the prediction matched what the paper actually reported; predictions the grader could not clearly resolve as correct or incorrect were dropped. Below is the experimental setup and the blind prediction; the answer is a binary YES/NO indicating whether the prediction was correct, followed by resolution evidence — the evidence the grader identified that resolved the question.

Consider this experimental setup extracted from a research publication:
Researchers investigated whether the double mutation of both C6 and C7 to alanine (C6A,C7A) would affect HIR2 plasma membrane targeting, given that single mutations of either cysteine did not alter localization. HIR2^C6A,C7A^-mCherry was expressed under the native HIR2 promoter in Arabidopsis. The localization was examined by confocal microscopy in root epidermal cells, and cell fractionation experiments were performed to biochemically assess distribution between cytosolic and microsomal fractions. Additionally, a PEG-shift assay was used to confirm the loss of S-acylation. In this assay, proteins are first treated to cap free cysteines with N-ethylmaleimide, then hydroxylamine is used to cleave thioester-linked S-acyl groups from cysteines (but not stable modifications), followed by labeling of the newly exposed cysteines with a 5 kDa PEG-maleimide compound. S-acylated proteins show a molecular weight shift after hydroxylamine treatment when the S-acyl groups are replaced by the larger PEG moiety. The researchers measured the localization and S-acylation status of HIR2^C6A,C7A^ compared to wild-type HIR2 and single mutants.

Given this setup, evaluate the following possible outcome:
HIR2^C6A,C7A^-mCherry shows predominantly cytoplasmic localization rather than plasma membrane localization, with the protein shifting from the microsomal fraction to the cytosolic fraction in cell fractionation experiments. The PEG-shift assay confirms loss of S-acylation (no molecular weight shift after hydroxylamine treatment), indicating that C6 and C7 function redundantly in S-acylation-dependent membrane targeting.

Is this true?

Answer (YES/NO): NO